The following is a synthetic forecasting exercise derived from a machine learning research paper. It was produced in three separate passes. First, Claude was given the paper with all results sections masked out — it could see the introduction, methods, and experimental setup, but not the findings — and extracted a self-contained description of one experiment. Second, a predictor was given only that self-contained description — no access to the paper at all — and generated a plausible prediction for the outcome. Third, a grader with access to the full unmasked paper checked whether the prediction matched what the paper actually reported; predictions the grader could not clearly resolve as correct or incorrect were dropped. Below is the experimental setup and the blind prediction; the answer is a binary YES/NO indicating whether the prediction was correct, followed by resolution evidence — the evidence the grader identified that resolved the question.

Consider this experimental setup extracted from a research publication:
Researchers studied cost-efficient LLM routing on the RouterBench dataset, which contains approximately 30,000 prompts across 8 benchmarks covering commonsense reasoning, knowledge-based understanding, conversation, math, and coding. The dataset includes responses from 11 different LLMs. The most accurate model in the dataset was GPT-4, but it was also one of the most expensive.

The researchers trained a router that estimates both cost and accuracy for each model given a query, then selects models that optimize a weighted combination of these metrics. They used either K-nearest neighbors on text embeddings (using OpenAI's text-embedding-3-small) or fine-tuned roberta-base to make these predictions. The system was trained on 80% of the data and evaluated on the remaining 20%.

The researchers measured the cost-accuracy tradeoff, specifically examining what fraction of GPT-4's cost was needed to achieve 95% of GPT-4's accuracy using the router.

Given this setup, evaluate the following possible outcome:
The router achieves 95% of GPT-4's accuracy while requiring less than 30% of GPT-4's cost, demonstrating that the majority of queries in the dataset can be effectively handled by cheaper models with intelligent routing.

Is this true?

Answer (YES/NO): YES